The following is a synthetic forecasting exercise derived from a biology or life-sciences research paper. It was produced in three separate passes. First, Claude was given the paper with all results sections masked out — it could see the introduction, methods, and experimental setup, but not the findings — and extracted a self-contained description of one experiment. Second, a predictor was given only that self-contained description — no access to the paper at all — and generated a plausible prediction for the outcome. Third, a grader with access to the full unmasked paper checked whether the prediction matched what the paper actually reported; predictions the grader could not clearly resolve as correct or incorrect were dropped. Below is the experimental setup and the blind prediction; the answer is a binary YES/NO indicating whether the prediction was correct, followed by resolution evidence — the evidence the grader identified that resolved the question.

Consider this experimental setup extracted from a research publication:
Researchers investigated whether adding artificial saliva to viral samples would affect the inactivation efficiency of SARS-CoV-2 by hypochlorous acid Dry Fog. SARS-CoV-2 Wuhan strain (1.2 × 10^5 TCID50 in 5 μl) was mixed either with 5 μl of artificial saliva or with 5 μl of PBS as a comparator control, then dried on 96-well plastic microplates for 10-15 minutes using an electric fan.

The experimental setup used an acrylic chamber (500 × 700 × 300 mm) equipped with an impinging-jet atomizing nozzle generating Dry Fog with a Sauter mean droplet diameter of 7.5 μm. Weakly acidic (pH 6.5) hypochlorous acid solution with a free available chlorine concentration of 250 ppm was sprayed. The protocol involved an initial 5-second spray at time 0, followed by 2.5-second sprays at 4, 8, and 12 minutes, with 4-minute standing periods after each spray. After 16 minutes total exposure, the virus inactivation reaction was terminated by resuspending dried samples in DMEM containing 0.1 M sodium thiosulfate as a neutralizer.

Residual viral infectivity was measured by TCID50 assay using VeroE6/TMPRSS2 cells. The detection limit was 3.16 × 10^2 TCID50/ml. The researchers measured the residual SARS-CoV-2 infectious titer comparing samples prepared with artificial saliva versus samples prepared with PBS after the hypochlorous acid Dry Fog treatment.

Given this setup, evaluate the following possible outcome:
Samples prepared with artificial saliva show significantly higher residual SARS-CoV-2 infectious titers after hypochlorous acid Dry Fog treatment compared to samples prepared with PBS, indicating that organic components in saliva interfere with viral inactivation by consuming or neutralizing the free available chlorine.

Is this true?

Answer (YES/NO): NO